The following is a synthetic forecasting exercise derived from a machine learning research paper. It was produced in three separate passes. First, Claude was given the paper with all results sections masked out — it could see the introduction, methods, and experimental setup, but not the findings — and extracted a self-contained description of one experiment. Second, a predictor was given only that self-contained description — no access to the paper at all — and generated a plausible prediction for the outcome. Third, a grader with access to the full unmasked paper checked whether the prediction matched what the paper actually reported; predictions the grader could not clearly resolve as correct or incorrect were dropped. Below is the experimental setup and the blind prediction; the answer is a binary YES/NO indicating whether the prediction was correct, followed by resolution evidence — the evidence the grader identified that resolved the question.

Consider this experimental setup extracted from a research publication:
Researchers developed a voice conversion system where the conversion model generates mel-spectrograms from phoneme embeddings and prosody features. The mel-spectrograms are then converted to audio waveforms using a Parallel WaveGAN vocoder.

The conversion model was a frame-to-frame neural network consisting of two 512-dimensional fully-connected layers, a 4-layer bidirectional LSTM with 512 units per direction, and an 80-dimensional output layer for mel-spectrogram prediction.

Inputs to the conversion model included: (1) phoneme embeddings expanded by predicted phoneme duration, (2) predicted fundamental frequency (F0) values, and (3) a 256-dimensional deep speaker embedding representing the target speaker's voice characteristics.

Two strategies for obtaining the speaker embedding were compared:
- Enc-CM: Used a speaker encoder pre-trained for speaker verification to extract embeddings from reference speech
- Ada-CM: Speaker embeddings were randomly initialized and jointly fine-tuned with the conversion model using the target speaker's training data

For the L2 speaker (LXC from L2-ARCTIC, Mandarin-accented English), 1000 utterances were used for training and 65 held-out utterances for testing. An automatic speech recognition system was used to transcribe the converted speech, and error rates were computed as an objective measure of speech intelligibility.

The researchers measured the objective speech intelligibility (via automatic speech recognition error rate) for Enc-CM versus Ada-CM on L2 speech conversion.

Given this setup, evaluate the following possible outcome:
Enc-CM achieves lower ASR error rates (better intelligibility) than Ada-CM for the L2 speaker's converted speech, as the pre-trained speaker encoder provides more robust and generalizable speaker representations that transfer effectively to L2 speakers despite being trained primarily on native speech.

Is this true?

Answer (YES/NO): YES